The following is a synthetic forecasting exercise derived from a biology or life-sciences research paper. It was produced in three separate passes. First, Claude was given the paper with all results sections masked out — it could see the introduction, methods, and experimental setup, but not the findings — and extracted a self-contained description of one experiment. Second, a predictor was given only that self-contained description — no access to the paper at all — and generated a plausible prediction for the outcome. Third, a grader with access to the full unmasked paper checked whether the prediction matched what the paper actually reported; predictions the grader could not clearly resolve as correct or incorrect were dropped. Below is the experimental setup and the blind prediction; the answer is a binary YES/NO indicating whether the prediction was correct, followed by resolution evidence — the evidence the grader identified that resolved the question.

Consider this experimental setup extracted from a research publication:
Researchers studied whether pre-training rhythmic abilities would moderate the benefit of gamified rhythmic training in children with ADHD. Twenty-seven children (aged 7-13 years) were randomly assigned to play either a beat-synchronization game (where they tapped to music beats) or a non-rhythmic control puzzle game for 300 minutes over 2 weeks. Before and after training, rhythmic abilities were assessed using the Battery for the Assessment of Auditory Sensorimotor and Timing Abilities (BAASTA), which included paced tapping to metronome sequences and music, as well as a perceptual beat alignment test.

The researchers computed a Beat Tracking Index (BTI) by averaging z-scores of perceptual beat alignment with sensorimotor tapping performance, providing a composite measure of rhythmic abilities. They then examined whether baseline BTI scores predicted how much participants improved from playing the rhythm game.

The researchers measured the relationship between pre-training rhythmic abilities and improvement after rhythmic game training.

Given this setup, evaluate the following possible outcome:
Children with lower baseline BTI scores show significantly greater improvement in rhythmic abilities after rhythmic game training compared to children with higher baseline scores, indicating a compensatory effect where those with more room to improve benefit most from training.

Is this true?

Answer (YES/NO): NO